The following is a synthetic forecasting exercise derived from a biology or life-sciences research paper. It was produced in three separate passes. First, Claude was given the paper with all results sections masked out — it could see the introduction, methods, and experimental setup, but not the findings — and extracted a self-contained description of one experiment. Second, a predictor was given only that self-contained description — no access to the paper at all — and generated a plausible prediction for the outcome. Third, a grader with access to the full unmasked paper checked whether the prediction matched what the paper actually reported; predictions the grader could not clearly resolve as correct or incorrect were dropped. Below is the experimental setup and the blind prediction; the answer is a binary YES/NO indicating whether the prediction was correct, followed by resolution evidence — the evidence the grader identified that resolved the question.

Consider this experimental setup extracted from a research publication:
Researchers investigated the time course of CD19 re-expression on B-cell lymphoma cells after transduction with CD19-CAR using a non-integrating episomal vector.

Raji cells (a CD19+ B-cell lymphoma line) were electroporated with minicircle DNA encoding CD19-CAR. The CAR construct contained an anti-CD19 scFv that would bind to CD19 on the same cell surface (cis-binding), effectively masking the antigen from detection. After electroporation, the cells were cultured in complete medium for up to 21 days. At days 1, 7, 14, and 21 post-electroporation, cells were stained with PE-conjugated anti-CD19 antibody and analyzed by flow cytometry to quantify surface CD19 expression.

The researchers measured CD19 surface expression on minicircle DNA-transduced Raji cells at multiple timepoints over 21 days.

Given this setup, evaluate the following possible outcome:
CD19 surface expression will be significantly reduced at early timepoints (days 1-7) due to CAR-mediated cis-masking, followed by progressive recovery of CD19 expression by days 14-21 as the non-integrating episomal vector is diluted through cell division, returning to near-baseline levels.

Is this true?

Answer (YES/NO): NO